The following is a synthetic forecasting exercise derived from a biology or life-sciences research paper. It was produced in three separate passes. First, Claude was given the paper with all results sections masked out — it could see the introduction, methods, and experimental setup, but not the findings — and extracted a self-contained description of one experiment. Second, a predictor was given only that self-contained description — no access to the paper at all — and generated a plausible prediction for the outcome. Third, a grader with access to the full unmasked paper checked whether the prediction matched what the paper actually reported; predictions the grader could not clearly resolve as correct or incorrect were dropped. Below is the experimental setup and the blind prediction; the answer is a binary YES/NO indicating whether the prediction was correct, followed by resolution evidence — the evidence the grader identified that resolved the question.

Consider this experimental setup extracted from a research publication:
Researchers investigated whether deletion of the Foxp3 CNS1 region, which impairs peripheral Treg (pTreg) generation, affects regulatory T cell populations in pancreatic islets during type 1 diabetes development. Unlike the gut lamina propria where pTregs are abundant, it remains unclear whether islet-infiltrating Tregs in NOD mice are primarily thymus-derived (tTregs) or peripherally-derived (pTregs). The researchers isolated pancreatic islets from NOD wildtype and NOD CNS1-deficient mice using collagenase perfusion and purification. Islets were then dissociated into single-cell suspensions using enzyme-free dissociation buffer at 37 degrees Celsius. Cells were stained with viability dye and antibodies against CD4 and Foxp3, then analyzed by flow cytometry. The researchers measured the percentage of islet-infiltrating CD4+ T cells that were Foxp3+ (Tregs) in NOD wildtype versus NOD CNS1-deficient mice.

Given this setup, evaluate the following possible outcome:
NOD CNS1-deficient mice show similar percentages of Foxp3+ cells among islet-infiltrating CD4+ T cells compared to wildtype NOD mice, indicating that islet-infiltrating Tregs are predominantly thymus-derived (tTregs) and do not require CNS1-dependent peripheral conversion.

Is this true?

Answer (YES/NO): YES